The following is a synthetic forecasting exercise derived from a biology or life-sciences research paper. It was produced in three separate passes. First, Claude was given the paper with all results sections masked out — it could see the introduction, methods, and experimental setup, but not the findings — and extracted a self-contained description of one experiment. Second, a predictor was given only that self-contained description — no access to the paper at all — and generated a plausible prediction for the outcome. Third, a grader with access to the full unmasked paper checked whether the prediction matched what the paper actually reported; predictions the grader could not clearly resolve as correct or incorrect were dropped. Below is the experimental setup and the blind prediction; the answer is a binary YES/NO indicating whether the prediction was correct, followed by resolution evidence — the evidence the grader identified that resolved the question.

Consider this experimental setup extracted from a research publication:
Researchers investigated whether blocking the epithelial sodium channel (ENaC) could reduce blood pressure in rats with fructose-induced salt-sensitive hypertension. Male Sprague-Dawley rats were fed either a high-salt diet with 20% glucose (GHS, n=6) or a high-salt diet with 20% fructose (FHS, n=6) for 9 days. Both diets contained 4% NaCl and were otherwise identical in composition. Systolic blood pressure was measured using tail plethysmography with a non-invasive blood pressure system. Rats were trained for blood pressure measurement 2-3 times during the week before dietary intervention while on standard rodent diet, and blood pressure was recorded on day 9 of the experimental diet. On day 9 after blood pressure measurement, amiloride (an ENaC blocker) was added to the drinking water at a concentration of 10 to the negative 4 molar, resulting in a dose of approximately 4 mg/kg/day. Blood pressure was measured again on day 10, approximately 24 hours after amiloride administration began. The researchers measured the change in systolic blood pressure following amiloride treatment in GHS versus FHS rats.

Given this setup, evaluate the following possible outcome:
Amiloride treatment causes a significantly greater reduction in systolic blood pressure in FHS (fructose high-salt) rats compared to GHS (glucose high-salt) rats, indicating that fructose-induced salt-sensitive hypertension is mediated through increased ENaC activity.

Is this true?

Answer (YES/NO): YES